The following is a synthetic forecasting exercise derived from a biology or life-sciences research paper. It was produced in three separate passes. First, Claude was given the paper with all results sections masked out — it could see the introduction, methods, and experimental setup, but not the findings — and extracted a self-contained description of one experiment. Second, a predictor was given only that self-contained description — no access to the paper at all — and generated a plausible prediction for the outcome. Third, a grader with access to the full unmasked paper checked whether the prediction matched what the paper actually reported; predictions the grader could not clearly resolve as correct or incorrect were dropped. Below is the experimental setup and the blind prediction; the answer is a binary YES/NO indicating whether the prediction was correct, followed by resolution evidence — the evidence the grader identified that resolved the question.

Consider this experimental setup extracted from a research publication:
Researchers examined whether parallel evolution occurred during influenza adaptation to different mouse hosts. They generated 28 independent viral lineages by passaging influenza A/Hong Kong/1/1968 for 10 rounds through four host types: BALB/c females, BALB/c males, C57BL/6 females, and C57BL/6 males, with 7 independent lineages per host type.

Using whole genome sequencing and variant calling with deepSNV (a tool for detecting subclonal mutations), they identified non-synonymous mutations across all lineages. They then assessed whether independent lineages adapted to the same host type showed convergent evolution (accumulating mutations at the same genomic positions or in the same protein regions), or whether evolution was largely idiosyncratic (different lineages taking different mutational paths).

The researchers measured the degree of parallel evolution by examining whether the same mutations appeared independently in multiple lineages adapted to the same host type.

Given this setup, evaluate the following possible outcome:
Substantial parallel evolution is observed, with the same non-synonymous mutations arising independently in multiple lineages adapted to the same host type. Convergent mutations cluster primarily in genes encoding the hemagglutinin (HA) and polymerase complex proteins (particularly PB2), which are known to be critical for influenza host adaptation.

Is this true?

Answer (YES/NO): YES